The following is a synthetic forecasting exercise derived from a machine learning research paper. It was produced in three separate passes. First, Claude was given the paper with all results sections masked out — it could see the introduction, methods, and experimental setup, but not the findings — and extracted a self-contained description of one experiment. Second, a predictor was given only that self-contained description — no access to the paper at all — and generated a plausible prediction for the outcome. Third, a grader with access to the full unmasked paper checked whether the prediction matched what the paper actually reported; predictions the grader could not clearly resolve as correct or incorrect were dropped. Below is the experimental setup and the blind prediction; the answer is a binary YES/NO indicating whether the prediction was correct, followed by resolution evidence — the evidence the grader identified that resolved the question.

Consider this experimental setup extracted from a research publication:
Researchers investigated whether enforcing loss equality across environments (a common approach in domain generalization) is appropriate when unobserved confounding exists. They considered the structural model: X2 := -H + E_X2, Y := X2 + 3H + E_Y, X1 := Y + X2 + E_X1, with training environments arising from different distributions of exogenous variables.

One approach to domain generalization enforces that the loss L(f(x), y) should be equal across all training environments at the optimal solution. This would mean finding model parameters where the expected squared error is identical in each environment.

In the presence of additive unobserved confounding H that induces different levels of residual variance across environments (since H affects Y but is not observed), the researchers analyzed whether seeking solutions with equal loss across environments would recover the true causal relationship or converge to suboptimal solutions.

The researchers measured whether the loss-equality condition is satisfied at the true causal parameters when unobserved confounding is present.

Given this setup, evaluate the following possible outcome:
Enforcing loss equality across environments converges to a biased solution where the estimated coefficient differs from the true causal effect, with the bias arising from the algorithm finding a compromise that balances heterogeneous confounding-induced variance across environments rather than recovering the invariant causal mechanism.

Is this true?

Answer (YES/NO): YES